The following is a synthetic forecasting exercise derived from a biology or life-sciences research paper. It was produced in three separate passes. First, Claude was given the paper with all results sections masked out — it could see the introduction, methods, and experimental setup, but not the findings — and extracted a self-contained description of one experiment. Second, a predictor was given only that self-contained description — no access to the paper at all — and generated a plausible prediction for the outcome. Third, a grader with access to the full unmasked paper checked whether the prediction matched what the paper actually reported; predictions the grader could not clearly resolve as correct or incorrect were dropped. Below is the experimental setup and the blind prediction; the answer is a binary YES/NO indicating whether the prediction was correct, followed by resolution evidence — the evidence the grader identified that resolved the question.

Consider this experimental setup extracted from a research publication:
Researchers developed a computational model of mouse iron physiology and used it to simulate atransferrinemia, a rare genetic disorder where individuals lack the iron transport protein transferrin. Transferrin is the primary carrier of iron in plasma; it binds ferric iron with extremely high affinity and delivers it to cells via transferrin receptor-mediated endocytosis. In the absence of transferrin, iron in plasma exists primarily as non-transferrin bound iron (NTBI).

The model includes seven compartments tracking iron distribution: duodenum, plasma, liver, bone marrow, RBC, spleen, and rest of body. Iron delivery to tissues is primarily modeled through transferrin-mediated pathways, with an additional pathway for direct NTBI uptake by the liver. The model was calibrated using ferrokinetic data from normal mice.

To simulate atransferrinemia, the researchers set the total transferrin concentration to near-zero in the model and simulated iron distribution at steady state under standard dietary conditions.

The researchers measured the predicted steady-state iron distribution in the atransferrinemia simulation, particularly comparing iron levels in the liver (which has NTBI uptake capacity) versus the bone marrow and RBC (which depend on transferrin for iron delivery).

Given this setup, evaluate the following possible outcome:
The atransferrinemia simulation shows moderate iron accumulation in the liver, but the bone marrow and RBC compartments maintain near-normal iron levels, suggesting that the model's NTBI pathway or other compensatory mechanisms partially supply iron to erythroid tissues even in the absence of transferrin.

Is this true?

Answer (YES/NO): NO